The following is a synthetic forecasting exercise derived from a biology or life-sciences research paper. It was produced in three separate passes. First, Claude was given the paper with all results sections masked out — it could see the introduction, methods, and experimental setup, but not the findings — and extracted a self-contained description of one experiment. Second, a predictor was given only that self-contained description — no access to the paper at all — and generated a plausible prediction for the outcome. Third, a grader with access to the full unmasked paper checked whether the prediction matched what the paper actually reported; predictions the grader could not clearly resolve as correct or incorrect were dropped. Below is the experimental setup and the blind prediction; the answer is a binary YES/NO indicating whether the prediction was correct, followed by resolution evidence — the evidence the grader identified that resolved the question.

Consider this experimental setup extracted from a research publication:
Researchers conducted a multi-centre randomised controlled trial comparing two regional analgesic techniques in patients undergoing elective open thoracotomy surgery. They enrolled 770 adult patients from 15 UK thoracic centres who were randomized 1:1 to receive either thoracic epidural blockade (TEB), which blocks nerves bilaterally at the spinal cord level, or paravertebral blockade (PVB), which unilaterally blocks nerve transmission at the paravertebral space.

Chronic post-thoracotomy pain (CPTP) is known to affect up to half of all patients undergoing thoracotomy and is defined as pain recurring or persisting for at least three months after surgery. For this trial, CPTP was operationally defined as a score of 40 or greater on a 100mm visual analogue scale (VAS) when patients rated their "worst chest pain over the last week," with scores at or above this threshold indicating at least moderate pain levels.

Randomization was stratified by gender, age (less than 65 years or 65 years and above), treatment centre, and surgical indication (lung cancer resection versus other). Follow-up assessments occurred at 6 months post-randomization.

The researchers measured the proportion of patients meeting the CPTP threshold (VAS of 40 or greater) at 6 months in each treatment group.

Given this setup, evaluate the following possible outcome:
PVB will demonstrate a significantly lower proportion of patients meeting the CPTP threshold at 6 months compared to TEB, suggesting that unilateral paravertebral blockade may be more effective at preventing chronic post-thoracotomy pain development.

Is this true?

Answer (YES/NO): NO